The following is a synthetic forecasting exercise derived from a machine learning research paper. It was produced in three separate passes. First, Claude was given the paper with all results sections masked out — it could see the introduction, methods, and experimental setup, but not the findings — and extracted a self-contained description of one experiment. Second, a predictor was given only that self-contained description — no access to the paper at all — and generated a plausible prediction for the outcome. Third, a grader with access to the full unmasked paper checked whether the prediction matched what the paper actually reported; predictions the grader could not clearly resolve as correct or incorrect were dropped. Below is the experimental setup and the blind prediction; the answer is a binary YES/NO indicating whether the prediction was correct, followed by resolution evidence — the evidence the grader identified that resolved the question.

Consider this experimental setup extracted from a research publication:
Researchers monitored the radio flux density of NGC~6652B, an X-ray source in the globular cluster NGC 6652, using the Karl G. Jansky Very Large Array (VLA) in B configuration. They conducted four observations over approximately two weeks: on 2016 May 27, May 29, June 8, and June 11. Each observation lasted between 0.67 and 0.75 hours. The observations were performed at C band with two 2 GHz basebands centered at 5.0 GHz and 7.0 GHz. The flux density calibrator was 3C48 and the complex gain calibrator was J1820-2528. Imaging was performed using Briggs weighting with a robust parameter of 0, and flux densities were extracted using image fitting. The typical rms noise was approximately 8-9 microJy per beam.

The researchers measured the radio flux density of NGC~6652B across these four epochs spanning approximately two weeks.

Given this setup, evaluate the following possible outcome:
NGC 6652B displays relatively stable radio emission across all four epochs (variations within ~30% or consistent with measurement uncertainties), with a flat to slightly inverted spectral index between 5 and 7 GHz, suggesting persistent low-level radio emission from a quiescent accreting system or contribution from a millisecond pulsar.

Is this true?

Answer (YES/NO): NO